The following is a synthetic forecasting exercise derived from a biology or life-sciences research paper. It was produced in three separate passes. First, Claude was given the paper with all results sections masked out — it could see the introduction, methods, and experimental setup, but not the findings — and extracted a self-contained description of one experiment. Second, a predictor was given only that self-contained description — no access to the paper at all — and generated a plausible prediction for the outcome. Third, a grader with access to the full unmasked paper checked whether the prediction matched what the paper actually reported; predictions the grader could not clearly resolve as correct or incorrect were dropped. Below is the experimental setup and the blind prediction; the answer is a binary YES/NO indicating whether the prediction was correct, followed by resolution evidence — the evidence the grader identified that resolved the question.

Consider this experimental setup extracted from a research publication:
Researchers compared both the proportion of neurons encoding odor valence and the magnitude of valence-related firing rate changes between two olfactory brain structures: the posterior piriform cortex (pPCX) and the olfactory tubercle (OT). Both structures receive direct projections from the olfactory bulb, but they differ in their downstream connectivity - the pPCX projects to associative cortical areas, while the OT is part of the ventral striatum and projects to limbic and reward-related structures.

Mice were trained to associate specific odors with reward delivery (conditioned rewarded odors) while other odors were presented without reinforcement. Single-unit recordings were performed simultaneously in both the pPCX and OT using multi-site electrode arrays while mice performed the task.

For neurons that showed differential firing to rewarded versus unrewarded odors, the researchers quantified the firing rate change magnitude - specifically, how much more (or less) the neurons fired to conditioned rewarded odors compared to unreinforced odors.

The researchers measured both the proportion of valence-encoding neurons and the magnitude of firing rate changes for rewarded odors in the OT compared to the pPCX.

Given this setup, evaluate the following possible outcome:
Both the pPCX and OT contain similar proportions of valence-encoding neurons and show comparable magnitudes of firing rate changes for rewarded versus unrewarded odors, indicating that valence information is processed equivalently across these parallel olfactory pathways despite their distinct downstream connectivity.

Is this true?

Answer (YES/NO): NO